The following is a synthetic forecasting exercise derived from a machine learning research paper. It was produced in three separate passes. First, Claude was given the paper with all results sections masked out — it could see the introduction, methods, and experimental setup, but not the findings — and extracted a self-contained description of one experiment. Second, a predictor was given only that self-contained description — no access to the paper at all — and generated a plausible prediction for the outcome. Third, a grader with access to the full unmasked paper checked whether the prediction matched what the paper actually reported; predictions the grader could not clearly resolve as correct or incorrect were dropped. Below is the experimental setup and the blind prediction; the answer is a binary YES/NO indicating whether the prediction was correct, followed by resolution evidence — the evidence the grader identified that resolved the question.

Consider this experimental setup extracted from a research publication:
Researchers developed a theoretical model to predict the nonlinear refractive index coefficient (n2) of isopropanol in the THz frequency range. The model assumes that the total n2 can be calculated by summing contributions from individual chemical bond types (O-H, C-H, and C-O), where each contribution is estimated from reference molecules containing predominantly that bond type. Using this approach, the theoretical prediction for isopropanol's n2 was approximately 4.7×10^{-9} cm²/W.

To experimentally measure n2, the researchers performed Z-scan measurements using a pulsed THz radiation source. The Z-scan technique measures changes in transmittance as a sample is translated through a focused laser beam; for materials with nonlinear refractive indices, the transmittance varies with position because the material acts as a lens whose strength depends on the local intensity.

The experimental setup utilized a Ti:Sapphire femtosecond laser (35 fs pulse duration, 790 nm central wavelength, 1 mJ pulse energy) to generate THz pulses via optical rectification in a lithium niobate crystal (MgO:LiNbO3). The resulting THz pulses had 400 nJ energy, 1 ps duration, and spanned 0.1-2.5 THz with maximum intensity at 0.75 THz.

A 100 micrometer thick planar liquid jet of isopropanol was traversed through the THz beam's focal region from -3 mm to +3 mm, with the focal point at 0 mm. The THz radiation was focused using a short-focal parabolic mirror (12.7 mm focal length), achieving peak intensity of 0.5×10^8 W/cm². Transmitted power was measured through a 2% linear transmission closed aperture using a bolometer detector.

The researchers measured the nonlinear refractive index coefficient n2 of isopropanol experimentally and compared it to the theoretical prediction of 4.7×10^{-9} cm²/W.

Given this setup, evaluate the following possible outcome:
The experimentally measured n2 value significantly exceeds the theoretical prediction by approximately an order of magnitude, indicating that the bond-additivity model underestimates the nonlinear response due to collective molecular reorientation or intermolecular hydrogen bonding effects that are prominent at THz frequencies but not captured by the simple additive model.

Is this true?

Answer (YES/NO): NO